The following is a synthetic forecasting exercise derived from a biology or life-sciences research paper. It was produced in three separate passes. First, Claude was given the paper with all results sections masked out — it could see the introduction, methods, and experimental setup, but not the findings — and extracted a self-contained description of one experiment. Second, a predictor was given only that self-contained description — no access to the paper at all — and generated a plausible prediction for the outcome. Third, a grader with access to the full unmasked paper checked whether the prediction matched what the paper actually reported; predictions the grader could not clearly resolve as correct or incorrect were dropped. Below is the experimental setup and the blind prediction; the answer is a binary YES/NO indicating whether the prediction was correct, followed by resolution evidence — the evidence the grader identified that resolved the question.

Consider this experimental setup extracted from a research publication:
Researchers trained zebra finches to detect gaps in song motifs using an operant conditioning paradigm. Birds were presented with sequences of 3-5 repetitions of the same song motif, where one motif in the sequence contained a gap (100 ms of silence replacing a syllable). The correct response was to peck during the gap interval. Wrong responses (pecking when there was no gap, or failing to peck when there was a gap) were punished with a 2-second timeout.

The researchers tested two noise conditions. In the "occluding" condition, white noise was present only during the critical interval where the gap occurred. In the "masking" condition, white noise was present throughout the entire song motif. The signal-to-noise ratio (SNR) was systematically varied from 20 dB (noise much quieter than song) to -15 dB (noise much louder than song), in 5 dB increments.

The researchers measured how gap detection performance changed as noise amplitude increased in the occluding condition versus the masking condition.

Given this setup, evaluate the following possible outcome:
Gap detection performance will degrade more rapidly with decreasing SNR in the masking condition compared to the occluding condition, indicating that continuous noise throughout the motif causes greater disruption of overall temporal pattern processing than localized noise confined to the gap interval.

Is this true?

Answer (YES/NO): NO